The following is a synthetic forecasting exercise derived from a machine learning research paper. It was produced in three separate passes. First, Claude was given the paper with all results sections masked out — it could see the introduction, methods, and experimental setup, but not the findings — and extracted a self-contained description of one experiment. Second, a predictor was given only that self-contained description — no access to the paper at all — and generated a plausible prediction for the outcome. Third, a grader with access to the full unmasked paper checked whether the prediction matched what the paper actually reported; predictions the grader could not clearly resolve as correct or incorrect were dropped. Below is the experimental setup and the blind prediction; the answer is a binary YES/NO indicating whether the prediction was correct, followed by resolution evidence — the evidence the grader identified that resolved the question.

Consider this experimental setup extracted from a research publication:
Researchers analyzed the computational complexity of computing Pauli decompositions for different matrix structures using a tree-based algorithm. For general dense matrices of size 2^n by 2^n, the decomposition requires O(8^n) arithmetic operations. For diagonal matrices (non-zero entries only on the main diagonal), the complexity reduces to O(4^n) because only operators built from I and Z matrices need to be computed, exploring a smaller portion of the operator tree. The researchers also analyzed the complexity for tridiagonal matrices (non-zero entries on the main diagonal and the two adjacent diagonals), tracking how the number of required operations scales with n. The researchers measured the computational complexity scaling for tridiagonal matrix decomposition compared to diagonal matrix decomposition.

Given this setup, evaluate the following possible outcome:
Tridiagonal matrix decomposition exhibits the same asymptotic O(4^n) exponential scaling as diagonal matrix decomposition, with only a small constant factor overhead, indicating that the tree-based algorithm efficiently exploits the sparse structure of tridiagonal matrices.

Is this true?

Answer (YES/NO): NO